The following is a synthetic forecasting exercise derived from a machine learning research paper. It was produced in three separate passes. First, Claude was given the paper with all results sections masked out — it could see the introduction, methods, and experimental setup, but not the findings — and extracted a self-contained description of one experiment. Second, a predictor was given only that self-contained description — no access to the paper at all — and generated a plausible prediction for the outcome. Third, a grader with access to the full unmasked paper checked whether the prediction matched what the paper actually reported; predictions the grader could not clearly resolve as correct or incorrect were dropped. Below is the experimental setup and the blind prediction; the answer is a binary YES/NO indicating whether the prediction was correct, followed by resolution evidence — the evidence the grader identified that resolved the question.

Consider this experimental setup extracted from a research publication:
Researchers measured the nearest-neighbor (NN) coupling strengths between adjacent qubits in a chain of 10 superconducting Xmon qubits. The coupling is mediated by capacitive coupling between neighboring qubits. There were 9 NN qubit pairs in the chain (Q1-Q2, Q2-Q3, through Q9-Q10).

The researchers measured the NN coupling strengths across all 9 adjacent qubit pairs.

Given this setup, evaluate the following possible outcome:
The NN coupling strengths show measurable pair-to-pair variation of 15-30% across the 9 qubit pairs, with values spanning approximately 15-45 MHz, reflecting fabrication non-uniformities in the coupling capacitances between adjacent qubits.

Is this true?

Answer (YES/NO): NO